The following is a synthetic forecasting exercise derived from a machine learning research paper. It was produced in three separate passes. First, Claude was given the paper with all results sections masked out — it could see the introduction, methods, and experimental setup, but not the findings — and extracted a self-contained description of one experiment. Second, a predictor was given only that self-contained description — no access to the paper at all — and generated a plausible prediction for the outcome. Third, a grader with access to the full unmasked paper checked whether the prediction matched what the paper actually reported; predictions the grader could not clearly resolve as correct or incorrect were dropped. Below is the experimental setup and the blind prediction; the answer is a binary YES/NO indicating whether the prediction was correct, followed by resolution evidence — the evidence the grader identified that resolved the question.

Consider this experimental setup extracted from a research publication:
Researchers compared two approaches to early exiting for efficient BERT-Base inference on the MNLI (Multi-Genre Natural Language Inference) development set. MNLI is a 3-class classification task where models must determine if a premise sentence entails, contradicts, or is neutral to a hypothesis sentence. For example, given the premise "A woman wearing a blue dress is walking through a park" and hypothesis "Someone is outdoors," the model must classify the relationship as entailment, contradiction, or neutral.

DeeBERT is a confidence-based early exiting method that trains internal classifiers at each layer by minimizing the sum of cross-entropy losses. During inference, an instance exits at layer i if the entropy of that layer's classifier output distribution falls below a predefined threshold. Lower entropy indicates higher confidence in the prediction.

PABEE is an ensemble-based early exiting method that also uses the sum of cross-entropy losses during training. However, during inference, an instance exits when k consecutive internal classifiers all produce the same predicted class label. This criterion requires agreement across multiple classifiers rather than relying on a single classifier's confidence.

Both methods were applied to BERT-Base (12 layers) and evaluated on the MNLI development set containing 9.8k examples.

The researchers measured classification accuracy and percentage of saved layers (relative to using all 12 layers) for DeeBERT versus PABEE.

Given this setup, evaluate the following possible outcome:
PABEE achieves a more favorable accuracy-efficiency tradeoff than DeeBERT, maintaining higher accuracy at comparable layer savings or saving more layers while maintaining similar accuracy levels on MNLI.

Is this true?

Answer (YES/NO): NO